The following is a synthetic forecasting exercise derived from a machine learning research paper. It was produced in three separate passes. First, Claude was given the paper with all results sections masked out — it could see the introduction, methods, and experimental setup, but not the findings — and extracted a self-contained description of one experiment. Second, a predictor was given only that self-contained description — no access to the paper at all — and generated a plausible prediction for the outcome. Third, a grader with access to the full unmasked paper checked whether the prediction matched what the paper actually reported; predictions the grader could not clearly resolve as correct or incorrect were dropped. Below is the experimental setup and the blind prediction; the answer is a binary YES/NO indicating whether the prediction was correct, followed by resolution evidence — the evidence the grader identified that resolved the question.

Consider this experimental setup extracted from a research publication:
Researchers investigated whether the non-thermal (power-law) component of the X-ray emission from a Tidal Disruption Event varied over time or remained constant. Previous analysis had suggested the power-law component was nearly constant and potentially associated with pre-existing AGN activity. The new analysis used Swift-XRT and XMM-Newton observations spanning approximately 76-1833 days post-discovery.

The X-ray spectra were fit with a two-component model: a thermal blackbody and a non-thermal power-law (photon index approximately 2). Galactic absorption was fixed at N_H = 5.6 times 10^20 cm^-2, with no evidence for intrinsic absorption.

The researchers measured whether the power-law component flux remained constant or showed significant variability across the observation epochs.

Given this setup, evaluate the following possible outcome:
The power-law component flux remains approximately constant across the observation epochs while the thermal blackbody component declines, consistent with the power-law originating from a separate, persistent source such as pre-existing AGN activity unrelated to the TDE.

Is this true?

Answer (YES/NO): NO